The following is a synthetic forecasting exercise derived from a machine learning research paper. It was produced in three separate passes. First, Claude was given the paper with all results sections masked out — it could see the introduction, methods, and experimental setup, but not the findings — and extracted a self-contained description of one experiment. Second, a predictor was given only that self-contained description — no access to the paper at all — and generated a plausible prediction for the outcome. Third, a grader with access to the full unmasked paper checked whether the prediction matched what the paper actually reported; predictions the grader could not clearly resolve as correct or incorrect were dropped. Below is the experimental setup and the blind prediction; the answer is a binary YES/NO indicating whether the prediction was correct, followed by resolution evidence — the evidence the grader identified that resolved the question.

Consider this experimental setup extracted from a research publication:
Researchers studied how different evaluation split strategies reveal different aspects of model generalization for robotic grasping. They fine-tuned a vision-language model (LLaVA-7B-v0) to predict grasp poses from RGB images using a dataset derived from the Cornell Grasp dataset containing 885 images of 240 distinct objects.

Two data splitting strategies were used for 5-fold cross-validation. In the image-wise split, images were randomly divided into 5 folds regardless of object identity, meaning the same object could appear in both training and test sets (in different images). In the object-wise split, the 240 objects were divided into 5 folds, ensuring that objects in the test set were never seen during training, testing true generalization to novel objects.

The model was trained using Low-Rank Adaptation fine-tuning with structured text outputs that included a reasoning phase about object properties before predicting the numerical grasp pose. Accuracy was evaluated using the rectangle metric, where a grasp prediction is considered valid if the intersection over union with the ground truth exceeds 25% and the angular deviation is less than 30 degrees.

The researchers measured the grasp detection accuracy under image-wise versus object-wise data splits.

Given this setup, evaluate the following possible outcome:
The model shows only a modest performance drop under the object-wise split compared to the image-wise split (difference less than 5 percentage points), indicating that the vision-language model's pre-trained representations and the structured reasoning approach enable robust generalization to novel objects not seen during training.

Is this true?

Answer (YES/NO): NO